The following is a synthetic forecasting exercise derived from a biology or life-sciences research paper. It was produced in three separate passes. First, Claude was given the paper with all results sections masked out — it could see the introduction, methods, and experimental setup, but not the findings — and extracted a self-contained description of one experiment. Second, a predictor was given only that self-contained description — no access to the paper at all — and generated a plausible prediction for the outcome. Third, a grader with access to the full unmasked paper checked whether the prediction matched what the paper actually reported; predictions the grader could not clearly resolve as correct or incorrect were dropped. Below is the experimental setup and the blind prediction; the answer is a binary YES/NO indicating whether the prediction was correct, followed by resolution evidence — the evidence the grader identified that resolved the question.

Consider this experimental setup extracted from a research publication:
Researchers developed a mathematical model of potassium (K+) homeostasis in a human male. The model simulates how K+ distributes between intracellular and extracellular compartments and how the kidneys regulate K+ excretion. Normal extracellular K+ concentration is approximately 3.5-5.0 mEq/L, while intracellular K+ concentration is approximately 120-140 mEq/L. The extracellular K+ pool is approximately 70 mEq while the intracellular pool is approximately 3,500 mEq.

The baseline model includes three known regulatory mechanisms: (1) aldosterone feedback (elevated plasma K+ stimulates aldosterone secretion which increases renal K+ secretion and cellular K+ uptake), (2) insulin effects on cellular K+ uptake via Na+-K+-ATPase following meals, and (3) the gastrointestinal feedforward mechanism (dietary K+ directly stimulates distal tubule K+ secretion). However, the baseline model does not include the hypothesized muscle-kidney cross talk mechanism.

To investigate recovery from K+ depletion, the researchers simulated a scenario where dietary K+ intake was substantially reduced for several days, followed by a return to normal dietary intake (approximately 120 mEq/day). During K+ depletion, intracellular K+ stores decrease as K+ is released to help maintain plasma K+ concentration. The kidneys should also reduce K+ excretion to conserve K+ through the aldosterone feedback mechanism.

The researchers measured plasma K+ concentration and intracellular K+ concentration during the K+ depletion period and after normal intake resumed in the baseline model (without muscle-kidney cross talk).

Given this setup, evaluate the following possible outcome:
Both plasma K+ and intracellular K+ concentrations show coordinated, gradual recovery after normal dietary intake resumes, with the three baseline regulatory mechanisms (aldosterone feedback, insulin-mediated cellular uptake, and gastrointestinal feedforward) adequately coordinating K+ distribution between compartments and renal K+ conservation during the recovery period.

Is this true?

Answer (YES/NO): NO